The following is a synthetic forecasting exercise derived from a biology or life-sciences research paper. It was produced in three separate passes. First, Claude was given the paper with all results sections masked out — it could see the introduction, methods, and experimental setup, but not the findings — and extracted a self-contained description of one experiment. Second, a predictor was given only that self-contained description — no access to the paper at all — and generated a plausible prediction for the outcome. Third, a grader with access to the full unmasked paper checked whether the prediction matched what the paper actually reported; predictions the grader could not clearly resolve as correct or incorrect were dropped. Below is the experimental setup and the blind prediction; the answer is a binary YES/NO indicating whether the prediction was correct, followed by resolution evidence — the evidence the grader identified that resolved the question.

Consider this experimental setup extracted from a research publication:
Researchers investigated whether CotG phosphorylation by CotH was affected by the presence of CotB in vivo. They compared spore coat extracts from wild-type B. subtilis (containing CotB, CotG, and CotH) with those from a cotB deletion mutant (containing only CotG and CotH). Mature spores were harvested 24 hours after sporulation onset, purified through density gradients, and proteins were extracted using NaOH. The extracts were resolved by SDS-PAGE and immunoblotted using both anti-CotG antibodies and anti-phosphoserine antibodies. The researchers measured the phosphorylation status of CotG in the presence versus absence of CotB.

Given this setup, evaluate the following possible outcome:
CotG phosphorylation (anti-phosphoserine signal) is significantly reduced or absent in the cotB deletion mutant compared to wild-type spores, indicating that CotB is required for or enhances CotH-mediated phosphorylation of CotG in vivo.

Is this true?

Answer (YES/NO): NO